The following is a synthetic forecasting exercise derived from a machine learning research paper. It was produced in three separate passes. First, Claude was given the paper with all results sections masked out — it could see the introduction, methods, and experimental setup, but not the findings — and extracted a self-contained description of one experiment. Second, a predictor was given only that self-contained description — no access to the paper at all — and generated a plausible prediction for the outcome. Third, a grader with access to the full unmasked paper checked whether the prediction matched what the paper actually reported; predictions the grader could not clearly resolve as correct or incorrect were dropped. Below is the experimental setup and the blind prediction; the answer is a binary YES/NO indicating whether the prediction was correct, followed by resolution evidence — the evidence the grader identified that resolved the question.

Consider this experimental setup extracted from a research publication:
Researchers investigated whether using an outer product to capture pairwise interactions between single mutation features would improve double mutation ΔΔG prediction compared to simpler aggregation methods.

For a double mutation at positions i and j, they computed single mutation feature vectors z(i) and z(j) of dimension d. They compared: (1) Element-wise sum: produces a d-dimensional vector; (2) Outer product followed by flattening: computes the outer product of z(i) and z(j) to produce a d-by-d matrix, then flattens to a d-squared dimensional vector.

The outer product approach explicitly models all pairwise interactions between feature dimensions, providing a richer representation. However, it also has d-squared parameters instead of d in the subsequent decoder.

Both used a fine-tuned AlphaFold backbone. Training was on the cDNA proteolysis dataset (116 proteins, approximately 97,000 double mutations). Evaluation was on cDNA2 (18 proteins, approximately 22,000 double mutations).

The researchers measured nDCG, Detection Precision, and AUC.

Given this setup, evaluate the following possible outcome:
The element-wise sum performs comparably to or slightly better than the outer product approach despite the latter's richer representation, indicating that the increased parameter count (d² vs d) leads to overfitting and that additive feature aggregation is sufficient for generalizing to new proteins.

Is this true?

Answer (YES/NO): YES